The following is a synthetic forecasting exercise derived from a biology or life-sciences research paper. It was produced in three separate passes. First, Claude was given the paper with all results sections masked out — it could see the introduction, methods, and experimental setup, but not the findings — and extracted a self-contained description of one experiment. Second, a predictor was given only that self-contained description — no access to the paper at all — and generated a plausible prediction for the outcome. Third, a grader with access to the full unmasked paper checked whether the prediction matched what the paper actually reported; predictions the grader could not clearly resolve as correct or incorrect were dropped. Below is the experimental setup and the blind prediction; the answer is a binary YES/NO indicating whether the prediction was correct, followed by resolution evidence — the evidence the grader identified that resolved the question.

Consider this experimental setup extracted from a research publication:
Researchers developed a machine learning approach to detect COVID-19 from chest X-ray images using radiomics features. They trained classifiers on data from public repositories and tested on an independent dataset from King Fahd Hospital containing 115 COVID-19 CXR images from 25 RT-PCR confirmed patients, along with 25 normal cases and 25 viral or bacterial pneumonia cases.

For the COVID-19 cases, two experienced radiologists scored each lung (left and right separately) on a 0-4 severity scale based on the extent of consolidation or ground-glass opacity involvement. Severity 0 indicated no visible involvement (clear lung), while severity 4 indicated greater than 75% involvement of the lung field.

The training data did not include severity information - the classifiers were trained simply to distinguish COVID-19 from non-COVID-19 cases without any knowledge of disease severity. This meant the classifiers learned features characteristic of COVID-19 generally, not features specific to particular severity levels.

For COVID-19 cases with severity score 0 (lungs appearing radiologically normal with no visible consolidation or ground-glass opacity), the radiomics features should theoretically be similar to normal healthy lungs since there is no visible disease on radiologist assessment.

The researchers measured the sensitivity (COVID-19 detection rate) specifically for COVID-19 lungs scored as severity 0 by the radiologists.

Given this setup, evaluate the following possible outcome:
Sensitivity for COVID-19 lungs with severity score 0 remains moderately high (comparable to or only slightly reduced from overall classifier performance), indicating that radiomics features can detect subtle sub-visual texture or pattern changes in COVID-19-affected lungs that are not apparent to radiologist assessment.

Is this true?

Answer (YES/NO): YES